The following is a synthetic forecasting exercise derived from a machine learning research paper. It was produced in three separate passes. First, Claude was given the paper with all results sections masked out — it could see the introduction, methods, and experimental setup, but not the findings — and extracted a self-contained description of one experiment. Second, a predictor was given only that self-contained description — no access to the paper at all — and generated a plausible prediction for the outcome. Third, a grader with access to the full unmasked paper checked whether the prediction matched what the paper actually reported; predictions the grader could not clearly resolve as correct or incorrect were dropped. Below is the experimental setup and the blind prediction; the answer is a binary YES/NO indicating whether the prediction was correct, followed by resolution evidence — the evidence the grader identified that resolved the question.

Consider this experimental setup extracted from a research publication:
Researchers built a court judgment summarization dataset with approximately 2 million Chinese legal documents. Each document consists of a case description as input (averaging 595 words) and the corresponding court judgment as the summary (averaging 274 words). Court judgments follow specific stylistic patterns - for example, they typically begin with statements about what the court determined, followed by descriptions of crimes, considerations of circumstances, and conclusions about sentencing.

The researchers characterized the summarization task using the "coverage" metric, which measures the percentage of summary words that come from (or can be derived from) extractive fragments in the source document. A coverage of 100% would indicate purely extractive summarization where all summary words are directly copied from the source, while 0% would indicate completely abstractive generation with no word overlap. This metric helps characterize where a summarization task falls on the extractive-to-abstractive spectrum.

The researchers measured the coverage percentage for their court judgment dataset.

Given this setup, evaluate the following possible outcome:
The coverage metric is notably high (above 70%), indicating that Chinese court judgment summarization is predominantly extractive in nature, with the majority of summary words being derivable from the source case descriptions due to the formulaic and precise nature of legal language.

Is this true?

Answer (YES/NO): NO